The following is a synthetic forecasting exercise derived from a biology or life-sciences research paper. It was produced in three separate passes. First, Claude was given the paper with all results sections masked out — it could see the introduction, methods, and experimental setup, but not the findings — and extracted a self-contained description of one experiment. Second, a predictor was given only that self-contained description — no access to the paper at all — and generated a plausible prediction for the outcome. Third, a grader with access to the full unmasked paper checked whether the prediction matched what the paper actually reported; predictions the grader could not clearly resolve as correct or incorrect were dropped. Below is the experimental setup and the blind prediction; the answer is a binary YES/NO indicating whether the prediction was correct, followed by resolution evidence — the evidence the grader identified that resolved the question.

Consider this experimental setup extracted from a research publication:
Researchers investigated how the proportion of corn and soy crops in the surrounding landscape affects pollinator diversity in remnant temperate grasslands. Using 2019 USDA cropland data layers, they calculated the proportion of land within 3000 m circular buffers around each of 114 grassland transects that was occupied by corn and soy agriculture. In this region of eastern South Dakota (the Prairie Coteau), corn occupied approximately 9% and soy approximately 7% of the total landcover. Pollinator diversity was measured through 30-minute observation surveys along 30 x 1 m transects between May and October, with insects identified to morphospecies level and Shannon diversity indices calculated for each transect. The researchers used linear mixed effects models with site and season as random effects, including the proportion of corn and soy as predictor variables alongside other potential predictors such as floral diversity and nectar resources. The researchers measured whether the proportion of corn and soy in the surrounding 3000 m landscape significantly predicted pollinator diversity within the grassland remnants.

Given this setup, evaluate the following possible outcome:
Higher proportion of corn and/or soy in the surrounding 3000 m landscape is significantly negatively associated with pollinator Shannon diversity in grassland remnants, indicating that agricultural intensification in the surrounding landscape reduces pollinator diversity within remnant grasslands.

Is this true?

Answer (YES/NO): NO